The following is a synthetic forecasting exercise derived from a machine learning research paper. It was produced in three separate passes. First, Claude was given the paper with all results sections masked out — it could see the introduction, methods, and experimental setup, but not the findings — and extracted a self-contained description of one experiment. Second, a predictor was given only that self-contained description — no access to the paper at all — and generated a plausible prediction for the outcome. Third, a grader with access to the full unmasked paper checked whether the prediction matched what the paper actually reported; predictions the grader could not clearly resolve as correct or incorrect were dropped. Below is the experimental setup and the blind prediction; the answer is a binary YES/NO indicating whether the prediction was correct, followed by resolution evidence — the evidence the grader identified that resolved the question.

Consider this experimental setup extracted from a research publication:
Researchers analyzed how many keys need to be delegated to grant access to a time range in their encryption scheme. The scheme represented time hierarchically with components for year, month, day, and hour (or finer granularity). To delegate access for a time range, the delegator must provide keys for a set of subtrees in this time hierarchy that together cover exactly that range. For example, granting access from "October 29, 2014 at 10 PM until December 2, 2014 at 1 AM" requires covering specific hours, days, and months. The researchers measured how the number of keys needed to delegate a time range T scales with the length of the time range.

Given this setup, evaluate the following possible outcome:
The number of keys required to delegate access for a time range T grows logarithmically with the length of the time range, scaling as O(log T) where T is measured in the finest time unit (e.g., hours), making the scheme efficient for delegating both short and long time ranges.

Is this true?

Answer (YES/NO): YES